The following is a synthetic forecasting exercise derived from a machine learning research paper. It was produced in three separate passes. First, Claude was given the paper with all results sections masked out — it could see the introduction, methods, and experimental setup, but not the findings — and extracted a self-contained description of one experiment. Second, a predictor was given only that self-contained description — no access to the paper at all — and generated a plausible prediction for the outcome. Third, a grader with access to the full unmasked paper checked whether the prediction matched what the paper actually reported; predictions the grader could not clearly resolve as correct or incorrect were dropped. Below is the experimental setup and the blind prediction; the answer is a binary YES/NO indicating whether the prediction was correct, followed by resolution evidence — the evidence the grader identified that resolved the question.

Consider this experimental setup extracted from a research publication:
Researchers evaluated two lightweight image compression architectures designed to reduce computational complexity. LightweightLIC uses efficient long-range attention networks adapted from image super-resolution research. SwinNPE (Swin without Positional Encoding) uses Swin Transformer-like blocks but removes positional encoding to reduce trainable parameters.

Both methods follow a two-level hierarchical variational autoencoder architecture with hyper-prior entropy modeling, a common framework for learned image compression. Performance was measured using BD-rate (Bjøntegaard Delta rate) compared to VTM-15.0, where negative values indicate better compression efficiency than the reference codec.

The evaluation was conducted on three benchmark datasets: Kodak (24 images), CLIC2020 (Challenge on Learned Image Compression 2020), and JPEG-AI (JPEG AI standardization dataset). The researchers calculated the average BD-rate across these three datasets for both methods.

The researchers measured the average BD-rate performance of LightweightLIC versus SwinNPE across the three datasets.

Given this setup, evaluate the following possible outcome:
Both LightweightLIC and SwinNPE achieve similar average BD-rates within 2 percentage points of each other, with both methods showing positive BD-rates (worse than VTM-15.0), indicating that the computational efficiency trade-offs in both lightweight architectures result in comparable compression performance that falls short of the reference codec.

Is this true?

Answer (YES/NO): NO